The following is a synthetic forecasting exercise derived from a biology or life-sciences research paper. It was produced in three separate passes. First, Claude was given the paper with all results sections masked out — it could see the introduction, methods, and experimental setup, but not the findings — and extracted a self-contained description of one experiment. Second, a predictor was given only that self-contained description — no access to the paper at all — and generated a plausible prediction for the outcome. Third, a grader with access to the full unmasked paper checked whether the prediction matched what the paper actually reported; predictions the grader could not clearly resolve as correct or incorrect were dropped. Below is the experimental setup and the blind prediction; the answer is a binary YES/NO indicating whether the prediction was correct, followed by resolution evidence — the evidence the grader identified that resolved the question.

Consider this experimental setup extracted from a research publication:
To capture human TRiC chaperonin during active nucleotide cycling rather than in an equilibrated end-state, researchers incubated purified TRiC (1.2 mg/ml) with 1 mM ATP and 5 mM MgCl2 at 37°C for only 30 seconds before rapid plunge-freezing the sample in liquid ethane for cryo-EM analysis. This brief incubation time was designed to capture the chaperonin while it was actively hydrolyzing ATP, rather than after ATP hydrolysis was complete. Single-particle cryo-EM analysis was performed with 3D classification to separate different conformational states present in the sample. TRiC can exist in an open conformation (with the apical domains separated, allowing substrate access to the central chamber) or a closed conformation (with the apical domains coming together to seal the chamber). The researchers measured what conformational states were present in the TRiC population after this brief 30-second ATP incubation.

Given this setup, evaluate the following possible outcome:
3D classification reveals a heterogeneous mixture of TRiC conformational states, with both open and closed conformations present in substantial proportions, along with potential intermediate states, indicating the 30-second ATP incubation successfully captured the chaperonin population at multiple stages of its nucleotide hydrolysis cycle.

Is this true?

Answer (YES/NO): NO